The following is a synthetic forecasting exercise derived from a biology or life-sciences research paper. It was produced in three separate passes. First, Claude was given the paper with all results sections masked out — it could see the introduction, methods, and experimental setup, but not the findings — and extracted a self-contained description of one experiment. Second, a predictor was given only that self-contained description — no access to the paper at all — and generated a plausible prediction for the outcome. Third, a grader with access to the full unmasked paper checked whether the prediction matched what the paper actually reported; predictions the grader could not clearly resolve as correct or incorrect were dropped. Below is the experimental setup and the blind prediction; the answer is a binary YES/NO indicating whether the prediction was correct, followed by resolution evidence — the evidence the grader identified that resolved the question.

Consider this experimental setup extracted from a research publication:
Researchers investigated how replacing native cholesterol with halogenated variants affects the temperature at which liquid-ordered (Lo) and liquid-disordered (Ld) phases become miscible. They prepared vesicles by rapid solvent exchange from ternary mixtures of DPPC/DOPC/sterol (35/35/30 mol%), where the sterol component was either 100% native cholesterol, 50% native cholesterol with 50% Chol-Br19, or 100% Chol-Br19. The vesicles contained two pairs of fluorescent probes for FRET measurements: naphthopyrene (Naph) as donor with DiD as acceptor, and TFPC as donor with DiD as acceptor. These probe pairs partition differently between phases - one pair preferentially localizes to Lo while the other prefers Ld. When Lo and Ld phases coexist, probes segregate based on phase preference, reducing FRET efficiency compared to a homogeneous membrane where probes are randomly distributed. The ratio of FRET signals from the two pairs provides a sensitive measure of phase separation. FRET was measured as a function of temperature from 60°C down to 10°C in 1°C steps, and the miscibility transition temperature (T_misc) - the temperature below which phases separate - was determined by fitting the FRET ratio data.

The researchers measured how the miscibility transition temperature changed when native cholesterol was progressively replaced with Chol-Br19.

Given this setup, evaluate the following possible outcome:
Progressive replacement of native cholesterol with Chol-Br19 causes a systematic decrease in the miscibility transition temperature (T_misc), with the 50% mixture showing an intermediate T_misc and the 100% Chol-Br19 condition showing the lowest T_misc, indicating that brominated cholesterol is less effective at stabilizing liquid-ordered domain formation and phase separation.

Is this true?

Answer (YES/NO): YES